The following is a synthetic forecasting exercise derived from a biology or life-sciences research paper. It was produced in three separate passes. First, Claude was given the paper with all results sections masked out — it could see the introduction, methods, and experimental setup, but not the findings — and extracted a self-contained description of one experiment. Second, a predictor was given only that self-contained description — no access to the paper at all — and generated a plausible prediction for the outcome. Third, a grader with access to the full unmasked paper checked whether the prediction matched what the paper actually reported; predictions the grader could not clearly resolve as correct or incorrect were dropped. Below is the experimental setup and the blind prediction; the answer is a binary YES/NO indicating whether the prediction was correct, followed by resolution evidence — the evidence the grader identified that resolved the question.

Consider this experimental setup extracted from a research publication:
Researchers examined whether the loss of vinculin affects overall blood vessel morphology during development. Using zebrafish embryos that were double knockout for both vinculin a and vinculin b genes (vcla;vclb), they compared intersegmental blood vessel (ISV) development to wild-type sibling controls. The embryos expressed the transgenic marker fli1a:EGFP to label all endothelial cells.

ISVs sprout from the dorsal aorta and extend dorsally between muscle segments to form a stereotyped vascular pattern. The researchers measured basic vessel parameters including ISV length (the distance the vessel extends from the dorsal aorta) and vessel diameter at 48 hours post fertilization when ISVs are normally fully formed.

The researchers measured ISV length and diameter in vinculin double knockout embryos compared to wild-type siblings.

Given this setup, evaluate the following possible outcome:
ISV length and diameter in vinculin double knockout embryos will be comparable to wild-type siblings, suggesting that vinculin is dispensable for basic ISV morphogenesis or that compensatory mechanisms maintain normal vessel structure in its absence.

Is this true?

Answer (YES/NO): NO